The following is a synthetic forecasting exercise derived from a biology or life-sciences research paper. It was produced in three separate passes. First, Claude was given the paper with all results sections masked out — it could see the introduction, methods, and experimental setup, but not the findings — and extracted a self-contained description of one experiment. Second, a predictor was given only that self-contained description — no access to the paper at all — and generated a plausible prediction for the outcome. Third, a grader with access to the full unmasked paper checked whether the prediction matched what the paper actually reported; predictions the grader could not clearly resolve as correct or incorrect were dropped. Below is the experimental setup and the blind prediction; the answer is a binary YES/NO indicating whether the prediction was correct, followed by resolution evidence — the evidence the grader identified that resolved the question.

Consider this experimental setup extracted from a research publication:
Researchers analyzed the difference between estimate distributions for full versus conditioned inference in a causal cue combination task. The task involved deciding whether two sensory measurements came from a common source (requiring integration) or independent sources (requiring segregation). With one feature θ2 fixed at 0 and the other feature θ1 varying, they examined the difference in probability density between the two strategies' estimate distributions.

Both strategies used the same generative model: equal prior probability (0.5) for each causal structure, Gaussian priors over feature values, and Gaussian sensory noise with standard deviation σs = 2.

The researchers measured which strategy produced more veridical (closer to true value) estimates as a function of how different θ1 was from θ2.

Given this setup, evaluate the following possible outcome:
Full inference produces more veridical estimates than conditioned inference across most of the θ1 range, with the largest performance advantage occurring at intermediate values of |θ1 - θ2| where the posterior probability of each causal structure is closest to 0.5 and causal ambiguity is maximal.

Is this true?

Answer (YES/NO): NO